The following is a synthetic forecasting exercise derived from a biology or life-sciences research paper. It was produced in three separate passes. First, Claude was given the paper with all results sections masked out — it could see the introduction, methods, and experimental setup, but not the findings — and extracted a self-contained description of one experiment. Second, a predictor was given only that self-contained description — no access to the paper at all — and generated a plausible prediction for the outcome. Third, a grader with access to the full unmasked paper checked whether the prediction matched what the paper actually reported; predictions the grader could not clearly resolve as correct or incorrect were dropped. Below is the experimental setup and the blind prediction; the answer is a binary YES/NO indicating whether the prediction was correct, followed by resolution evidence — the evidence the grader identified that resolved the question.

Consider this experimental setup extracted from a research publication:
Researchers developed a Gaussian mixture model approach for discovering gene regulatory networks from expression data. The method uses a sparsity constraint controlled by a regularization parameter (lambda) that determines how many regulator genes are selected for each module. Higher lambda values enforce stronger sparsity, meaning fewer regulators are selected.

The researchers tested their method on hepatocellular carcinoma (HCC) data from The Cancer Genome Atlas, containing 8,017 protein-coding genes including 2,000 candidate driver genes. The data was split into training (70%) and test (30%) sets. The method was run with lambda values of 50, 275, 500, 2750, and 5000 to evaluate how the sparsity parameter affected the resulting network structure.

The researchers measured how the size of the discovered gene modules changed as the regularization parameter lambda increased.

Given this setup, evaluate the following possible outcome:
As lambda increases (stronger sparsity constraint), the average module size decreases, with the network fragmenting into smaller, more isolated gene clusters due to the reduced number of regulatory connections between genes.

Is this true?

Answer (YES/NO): NO